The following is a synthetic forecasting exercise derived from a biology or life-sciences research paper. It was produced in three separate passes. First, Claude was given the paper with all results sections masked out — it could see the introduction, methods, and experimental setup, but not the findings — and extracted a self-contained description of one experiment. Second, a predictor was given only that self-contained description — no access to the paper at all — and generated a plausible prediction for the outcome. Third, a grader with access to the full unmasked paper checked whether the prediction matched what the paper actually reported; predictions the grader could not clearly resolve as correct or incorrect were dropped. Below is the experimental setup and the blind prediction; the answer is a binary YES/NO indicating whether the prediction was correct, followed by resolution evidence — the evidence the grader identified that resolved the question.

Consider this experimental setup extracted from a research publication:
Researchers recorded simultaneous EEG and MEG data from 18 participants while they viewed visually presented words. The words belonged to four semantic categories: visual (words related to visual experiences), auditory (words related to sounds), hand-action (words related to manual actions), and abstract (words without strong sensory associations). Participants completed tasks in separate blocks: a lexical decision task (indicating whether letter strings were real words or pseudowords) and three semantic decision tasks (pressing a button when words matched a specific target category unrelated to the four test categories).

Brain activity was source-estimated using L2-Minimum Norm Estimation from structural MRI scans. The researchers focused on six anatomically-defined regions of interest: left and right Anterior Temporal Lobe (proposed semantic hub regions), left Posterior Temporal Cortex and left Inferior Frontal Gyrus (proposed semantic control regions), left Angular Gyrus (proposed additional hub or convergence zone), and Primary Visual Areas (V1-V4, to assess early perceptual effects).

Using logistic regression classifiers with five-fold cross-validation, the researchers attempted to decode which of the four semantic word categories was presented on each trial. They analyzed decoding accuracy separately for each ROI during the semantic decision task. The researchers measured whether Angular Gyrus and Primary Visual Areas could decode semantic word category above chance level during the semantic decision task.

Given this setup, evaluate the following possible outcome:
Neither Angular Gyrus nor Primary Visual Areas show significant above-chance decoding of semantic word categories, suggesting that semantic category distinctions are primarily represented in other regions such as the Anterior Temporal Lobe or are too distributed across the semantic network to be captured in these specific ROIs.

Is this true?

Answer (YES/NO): YES